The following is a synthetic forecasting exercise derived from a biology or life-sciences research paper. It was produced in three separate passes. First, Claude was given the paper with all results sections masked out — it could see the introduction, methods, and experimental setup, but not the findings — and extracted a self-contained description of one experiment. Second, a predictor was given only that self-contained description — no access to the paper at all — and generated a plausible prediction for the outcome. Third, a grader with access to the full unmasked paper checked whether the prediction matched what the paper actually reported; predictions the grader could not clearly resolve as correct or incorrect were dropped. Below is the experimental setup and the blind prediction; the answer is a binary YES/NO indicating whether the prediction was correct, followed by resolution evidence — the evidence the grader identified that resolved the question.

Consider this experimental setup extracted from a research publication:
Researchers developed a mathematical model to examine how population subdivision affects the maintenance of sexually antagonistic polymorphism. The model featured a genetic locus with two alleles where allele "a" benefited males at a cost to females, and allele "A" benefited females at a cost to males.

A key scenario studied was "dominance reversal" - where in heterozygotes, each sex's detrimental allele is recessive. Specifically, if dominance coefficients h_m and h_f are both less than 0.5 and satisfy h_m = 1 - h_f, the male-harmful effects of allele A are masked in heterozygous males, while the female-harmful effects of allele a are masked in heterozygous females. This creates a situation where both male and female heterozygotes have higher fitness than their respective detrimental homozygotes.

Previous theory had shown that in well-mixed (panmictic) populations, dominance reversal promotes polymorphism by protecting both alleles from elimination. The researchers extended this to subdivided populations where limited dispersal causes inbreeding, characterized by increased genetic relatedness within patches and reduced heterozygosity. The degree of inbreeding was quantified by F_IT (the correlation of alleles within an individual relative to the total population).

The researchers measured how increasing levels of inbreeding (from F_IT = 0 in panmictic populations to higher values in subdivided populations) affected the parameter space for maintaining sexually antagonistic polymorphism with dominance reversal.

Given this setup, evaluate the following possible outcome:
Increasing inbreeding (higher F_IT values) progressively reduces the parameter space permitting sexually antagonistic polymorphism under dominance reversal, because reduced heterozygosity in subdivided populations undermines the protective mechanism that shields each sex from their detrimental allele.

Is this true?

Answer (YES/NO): YES